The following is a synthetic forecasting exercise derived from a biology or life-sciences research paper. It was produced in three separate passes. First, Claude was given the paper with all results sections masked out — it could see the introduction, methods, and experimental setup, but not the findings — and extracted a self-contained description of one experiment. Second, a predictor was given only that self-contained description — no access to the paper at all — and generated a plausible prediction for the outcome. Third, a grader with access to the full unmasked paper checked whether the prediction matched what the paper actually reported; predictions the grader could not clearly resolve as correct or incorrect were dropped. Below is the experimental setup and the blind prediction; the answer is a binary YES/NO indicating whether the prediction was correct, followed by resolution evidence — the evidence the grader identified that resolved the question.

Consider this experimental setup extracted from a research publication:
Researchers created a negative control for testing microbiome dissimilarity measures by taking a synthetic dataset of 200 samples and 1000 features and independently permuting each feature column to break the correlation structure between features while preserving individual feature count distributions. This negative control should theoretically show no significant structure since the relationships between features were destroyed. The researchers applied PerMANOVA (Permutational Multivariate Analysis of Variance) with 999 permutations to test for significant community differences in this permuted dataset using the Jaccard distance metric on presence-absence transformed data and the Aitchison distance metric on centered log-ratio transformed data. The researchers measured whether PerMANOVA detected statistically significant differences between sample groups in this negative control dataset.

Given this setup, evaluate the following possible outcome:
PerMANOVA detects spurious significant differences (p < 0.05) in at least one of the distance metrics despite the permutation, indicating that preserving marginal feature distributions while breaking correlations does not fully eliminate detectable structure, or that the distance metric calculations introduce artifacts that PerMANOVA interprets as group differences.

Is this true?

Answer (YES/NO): YES